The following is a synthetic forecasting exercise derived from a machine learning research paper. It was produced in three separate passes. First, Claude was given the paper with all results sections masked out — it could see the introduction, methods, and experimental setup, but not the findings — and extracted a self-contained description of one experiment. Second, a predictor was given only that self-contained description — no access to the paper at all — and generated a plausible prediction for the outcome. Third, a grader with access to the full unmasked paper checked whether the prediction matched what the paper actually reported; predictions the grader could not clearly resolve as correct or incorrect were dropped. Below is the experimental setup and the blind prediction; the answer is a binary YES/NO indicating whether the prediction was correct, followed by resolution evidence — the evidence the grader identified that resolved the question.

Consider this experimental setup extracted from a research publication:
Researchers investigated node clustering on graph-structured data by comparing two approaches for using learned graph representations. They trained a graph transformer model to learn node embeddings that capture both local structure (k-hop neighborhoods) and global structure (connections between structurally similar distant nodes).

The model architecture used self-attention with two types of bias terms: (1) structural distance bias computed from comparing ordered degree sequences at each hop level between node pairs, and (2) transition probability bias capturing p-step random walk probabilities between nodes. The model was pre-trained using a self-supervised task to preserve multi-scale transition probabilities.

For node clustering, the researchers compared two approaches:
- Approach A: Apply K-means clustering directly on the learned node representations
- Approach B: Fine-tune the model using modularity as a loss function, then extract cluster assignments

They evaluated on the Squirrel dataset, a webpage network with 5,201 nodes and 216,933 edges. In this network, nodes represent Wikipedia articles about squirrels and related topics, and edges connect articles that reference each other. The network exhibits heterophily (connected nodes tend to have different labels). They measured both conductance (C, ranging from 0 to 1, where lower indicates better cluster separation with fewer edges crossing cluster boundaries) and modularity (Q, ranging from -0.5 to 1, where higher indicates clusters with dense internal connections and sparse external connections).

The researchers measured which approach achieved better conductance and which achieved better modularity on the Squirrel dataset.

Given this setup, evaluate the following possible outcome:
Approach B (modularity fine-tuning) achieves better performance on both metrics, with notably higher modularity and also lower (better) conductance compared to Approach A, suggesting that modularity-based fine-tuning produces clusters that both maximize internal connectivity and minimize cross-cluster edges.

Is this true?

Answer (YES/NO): NO